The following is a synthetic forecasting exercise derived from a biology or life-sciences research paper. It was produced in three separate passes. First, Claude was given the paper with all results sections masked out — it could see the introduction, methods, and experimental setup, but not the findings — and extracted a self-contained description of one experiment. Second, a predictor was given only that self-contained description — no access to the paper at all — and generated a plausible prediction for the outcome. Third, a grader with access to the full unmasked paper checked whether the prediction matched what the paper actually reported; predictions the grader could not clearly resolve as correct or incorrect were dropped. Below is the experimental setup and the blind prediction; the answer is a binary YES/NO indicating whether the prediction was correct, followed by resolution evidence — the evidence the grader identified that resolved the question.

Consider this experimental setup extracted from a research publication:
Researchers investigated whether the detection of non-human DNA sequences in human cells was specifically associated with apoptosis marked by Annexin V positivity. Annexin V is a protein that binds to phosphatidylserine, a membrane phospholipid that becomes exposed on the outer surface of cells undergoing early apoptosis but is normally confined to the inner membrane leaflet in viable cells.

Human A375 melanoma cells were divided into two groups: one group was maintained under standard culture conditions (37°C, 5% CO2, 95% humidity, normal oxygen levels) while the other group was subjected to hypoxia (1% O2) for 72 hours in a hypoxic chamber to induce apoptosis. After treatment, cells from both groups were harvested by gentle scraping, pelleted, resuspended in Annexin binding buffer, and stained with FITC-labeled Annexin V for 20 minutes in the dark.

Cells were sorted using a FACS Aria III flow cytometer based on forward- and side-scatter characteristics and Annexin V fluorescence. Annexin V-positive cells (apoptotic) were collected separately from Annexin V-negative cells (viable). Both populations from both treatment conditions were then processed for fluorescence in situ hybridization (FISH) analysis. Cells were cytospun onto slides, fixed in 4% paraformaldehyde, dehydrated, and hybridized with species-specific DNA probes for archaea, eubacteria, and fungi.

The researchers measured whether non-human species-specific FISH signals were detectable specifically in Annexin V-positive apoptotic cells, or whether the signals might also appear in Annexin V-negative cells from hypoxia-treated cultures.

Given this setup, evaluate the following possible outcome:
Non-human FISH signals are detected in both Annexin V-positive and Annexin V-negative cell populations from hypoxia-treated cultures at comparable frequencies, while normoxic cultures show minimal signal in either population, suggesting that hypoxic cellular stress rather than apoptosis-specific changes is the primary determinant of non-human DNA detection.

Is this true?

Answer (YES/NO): NO